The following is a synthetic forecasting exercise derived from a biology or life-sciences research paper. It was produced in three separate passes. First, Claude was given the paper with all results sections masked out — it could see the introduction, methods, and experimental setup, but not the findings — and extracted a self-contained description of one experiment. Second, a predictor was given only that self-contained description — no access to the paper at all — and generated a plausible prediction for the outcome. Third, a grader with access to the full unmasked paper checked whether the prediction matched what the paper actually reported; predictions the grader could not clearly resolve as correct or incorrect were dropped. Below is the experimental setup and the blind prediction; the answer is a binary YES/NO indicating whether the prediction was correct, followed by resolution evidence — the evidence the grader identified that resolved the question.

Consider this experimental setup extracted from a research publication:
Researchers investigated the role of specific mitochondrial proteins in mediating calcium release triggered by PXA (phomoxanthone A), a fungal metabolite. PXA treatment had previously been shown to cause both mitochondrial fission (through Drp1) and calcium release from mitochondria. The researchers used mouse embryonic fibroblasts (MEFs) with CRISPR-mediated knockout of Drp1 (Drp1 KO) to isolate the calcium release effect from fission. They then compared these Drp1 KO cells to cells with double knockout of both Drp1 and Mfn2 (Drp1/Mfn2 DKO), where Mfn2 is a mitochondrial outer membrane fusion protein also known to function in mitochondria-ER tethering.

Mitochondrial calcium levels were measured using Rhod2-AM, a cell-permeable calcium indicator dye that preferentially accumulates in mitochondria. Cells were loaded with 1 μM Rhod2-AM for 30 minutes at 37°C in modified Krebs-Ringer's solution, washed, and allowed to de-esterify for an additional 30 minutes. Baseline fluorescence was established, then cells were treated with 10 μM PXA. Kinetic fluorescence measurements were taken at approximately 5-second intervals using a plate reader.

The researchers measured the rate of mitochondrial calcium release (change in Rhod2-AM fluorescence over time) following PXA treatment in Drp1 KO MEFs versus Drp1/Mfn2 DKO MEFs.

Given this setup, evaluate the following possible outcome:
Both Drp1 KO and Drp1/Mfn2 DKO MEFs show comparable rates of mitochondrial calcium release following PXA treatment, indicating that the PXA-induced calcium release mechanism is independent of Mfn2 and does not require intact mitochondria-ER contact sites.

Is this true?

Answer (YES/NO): NO